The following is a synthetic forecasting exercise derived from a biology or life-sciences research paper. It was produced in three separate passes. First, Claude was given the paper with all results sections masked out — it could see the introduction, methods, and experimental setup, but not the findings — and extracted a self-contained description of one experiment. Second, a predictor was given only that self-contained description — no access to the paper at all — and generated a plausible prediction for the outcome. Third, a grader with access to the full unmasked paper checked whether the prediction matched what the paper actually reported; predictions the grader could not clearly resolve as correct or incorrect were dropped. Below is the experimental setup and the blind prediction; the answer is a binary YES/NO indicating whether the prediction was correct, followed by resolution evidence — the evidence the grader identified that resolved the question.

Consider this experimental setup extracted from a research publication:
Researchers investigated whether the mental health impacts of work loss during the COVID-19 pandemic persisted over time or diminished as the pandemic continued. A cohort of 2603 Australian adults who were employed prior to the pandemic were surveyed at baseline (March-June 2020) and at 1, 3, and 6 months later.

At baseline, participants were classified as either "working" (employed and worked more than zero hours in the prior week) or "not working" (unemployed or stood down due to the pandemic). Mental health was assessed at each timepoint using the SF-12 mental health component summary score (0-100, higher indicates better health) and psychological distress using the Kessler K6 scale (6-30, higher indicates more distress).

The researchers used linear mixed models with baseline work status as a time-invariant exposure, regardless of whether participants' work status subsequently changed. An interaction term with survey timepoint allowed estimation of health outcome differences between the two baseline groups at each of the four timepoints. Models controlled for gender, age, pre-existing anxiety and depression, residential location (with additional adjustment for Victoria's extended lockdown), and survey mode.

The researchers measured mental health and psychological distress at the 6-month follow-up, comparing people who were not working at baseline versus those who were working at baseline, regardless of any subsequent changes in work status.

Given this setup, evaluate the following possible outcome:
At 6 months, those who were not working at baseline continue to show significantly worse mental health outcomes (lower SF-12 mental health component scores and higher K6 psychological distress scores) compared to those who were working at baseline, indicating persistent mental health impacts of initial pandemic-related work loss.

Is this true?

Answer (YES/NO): YES